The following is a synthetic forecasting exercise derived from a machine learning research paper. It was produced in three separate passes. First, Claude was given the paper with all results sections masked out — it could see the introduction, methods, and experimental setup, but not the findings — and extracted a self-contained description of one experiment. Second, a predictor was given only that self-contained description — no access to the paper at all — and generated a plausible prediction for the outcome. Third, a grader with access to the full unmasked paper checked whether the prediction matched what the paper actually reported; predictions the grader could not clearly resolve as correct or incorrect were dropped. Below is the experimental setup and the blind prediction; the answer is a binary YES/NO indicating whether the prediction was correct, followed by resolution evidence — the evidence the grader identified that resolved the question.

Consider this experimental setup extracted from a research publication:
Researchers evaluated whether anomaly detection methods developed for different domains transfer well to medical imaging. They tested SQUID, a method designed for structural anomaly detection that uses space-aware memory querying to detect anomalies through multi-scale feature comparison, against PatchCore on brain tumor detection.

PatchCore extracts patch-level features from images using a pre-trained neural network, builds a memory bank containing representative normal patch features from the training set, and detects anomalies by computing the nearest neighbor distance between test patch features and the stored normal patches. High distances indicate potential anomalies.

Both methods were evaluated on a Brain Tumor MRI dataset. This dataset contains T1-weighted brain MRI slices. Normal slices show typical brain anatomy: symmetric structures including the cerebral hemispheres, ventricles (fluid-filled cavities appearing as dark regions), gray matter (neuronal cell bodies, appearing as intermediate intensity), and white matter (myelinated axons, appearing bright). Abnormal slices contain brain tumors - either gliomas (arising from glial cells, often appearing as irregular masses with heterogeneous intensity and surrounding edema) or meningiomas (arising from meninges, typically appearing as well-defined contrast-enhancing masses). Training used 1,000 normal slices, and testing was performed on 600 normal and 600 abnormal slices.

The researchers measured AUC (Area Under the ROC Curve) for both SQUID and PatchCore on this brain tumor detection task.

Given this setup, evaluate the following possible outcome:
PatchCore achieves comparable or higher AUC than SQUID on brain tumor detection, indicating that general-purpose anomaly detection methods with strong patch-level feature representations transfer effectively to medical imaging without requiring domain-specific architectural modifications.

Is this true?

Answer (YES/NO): YES